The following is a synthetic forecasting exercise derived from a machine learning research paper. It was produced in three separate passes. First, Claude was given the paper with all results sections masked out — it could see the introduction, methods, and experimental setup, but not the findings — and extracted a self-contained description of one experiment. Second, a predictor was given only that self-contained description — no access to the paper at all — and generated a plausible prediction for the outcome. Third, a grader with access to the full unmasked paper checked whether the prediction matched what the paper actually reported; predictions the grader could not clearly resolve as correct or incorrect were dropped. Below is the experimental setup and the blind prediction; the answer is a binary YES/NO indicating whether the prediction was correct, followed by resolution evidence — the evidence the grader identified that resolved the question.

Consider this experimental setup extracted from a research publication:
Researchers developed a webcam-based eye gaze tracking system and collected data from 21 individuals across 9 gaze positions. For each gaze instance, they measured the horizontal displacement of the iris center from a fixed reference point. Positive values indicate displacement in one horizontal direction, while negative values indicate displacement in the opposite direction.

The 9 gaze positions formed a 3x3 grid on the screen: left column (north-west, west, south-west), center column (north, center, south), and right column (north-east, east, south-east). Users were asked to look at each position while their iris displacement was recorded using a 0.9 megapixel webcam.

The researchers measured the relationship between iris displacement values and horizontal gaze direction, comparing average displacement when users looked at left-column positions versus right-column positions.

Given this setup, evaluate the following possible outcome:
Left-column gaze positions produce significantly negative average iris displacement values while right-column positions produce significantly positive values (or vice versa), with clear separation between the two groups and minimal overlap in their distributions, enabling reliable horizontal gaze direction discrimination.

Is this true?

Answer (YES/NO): NO